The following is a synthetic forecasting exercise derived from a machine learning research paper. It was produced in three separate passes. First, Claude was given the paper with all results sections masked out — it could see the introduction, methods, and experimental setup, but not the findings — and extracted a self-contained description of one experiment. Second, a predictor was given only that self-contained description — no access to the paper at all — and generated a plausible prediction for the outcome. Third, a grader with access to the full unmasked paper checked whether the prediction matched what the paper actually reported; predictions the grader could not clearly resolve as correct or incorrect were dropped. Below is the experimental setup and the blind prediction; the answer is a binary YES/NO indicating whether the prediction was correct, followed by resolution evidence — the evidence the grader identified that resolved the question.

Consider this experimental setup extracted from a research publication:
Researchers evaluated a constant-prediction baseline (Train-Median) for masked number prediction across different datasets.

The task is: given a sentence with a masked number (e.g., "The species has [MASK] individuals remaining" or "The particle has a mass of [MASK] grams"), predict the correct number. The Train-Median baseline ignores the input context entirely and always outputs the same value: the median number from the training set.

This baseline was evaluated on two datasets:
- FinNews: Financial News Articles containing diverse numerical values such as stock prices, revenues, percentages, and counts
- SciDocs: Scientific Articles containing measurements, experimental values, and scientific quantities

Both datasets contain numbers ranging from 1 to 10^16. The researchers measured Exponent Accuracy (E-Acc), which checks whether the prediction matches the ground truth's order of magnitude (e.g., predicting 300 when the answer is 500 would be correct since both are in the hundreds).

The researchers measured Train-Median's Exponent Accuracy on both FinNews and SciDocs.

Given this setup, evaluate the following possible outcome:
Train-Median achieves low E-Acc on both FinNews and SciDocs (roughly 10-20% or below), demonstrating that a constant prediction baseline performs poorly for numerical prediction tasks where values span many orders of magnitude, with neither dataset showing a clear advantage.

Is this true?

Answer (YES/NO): NO